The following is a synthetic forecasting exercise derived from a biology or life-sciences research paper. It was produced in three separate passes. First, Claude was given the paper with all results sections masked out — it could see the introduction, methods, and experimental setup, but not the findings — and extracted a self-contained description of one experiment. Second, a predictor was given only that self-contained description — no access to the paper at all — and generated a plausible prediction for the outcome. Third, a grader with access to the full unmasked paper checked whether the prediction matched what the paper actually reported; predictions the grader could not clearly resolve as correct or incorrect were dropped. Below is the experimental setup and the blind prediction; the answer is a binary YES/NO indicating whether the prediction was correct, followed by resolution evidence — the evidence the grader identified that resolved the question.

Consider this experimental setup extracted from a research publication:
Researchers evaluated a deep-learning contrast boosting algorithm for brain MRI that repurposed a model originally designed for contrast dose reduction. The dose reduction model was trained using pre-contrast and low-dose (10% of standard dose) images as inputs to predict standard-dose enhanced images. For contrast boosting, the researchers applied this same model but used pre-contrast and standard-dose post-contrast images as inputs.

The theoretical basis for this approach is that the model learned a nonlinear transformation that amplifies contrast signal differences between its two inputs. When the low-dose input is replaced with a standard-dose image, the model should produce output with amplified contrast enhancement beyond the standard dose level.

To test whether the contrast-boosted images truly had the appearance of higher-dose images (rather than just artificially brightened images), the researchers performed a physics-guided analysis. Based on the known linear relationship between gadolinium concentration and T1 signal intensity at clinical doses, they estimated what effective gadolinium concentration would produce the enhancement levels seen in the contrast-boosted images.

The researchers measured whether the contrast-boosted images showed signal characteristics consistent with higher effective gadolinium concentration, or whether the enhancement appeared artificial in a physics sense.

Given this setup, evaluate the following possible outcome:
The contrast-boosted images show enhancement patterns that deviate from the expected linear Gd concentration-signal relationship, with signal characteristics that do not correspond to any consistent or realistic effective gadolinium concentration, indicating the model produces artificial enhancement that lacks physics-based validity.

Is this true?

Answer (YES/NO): NO